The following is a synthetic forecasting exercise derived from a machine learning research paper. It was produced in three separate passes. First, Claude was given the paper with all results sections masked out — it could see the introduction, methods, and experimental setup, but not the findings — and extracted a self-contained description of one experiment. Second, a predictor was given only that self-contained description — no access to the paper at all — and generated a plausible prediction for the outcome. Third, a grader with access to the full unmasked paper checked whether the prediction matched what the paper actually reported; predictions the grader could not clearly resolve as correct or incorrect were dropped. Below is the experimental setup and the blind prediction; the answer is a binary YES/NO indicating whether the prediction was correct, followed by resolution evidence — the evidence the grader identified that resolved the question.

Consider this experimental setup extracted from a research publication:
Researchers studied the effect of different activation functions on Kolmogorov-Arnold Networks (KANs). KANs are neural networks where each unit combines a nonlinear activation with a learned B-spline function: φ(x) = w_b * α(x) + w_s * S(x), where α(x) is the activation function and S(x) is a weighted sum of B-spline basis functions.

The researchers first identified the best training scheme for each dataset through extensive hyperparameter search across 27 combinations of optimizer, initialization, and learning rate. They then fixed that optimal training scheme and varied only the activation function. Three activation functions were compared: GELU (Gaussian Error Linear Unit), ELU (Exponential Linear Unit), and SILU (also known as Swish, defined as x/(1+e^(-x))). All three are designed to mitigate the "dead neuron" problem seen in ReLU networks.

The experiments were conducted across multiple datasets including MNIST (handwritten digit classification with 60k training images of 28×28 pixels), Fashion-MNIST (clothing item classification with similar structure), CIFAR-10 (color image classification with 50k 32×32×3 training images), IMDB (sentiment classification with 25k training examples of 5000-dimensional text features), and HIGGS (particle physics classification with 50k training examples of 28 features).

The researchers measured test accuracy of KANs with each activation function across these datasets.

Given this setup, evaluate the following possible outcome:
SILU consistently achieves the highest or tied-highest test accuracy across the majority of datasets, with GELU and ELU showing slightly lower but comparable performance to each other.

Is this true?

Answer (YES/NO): NO